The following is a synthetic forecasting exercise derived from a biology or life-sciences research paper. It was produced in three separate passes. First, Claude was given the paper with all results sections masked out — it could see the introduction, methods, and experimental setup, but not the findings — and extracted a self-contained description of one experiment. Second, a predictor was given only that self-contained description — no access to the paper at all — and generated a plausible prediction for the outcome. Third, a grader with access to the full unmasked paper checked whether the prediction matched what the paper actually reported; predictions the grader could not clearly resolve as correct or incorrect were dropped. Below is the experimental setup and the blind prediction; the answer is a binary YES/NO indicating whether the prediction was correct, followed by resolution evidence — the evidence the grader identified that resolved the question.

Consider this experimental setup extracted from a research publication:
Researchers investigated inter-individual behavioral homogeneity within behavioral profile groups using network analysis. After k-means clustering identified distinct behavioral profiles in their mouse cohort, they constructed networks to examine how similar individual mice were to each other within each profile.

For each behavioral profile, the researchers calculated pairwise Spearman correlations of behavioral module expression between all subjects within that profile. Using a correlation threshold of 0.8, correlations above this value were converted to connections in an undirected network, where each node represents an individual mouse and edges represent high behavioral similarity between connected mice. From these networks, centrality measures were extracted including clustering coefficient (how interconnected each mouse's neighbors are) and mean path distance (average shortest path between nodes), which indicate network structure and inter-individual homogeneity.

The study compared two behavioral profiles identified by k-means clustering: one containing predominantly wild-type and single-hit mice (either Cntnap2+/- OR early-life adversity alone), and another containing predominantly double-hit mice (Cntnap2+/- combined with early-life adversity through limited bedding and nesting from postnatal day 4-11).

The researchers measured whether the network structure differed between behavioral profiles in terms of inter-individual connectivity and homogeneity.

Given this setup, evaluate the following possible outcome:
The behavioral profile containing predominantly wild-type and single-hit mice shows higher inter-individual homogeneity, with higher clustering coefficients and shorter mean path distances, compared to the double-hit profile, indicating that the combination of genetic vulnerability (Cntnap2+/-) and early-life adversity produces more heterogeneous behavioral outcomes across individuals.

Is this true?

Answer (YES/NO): NO